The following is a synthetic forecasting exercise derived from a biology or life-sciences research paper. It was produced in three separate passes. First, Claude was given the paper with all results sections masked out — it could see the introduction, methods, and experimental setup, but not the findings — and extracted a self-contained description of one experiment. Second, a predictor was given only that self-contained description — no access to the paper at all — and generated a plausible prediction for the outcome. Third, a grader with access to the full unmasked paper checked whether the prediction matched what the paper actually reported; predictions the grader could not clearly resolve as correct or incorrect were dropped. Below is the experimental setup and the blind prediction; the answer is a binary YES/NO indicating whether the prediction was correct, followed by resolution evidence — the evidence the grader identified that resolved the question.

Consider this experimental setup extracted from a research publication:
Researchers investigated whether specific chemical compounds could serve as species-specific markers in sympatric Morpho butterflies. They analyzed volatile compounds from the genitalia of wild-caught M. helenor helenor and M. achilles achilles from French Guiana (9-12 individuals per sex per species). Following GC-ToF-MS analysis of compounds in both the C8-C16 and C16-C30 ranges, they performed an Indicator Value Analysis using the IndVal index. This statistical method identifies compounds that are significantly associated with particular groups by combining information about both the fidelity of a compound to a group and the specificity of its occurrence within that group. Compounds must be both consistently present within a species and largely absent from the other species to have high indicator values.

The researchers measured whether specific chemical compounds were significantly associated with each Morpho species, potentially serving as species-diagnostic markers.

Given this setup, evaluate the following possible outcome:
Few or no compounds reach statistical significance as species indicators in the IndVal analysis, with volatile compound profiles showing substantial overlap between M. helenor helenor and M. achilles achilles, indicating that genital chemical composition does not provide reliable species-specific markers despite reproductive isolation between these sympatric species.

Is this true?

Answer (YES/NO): NO